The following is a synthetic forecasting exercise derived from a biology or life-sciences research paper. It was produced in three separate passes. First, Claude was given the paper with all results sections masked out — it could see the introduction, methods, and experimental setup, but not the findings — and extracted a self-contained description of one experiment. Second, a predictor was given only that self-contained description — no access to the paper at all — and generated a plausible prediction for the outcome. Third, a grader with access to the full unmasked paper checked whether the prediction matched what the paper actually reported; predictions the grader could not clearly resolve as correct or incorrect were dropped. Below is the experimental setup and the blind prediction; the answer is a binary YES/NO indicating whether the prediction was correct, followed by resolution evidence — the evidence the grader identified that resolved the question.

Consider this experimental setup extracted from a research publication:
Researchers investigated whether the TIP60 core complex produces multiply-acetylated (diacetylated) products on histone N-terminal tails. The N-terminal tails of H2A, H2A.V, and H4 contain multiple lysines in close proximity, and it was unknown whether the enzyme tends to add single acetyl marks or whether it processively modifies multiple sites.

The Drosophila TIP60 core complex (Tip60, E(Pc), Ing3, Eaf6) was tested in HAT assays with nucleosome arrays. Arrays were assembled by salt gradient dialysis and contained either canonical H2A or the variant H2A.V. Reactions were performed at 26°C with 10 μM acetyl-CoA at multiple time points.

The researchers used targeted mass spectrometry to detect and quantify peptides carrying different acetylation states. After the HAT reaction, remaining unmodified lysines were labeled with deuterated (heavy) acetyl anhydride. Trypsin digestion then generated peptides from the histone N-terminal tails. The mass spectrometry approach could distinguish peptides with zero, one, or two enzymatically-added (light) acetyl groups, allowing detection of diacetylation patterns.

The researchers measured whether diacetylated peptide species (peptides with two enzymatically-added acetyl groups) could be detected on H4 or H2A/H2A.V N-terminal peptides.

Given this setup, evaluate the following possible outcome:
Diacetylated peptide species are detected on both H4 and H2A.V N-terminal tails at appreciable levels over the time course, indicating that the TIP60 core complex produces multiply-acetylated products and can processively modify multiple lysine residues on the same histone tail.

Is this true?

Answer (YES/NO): NO